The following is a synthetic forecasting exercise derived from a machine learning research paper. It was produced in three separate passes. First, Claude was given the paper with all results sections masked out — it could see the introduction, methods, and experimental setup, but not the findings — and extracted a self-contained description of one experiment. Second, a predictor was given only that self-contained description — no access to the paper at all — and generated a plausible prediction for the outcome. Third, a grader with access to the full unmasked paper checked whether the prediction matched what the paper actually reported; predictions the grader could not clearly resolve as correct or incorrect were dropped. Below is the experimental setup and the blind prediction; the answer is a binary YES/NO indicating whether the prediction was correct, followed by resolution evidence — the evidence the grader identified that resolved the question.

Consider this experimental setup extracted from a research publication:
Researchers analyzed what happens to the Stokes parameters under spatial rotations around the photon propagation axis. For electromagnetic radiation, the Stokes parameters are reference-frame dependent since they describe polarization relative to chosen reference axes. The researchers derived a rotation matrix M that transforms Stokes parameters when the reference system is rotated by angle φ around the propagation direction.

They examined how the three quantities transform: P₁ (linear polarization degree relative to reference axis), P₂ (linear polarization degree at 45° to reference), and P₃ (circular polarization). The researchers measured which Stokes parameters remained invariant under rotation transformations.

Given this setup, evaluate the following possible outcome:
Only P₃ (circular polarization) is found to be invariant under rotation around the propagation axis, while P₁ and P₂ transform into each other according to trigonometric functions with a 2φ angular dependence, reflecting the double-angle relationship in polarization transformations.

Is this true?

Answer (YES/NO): YES